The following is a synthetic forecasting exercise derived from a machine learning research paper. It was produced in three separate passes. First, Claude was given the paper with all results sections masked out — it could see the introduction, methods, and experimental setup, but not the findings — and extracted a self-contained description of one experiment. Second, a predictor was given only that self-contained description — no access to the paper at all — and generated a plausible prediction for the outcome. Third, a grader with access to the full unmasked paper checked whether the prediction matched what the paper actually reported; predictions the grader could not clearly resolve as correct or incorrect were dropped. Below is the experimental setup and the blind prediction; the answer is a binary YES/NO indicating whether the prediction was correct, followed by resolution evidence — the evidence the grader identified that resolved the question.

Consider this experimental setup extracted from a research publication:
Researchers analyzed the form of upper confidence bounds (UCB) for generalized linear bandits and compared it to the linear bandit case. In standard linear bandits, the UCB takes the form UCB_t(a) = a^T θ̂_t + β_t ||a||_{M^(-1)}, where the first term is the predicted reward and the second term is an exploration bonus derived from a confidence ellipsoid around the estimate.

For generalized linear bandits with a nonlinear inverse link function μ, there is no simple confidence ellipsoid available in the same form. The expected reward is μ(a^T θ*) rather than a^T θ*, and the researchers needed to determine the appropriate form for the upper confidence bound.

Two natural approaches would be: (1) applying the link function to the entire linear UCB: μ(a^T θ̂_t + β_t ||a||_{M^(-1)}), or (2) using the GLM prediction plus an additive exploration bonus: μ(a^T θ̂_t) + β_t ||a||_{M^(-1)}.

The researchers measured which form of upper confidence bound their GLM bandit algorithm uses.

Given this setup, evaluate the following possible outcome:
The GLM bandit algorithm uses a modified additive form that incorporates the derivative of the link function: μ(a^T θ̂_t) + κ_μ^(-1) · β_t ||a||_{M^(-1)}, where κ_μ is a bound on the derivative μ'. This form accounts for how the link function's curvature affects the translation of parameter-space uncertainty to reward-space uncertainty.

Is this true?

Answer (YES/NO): NO